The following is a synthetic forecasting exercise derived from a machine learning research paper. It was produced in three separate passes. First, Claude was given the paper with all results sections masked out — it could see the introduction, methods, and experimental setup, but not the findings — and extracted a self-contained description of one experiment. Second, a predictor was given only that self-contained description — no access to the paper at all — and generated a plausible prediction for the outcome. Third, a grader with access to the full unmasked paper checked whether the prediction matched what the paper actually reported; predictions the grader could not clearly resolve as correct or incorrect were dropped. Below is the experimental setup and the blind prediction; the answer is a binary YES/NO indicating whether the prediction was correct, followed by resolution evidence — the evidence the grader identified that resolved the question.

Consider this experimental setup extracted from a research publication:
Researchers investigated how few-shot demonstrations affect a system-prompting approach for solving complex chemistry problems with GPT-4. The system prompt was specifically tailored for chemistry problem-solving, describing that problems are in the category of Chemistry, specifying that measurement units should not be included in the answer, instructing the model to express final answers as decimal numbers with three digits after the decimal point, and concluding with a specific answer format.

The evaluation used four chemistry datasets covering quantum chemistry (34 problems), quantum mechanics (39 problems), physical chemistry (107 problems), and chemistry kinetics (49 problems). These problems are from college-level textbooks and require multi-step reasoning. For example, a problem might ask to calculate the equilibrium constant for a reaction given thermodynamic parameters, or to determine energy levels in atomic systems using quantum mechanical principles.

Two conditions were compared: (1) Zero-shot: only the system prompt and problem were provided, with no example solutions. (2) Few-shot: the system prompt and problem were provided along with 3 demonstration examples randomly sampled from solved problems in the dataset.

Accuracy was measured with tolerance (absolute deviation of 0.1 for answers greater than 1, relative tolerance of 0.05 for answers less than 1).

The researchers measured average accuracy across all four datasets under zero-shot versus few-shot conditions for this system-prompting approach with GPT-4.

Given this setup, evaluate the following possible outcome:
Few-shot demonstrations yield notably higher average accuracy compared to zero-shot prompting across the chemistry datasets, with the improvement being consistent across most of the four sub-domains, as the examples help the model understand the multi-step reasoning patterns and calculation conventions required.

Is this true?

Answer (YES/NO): NO